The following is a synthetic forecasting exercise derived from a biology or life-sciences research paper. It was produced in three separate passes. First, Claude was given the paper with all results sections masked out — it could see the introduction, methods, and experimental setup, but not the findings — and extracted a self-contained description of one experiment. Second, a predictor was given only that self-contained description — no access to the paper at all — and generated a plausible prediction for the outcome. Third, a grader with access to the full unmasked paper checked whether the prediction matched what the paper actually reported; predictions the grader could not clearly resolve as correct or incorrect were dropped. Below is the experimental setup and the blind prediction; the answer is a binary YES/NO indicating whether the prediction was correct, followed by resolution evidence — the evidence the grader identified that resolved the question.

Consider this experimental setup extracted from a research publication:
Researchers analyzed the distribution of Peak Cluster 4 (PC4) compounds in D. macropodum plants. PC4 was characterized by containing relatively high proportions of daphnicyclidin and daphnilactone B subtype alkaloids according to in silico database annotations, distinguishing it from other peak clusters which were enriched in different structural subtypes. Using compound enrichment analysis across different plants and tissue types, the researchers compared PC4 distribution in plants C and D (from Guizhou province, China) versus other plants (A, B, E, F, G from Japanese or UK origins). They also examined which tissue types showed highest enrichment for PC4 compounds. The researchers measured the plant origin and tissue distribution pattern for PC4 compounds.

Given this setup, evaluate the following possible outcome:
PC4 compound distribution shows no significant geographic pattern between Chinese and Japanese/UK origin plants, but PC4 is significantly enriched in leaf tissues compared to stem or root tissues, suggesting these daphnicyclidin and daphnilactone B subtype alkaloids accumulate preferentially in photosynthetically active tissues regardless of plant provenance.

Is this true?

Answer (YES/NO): NO